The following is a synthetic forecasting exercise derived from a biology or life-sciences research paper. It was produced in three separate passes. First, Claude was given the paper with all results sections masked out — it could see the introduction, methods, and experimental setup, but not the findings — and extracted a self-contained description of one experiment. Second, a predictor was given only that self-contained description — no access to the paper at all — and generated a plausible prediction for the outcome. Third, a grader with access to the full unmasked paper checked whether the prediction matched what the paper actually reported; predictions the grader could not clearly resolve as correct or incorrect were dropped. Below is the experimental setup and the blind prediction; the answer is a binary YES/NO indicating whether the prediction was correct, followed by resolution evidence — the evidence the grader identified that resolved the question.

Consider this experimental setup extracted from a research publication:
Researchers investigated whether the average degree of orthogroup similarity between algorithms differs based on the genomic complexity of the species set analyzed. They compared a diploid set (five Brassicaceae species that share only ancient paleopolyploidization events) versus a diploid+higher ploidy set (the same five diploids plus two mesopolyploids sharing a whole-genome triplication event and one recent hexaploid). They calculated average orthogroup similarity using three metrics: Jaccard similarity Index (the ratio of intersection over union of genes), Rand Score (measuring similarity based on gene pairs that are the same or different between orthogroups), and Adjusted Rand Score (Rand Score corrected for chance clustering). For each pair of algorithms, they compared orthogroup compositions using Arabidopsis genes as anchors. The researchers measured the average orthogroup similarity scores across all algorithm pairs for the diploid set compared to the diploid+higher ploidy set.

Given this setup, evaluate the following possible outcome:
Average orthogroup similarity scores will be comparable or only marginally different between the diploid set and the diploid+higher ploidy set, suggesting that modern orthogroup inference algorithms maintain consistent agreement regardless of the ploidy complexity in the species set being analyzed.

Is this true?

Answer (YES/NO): YES